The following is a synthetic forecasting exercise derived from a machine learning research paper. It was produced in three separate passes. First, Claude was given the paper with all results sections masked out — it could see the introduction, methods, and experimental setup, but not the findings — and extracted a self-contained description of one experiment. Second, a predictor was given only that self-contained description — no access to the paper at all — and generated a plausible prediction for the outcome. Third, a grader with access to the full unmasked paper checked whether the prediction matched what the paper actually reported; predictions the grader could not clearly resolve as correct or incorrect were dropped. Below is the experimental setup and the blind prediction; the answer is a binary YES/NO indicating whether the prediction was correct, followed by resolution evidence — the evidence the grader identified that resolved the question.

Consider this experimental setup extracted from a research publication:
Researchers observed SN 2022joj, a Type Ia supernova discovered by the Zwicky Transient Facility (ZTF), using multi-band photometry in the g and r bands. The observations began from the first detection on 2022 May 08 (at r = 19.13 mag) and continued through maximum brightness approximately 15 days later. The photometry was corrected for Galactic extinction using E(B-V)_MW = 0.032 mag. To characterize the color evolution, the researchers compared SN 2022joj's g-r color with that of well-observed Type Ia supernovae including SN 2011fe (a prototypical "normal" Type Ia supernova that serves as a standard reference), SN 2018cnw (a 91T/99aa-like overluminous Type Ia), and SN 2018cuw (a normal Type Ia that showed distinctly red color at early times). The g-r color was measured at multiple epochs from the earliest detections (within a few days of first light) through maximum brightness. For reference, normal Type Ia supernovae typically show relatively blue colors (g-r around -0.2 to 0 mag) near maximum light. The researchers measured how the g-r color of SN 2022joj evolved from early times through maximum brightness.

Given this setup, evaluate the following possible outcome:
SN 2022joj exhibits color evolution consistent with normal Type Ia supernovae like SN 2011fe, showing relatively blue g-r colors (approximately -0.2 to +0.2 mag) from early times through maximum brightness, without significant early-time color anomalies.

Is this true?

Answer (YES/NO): NO